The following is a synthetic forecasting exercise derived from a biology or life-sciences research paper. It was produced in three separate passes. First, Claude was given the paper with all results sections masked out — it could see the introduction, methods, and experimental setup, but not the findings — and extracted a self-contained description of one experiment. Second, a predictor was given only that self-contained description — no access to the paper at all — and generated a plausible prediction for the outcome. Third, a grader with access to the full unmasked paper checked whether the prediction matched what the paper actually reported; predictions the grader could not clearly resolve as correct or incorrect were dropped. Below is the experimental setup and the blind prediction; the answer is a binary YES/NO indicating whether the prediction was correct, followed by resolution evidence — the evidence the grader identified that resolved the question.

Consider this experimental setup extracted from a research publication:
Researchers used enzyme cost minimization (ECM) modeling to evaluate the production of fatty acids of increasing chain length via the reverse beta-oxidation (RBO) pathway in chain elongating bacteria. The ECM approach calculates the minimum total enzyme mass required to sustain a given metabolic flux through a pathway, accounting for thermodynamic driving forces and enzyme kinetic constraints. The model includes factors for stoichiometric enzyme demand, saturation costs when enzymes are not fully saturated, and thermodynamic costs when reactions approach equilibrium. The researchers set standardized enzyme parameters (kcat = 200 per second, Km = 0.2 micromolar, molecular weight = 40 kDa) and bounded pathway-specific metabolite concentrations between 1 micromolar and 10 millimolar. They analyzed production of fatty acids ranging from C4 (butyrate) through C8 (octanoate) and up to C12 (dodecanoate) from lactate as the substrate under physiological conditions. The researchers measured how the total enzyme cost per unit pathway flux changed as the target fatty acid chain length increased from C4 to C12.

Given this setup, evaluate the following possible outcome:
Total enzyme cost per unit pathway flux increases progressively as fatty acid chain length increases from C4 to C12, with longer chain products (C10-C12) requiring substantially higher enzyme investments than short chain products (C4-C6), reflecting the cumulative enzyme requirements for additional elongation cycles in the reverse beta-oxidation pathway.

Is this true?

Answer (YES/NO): YES